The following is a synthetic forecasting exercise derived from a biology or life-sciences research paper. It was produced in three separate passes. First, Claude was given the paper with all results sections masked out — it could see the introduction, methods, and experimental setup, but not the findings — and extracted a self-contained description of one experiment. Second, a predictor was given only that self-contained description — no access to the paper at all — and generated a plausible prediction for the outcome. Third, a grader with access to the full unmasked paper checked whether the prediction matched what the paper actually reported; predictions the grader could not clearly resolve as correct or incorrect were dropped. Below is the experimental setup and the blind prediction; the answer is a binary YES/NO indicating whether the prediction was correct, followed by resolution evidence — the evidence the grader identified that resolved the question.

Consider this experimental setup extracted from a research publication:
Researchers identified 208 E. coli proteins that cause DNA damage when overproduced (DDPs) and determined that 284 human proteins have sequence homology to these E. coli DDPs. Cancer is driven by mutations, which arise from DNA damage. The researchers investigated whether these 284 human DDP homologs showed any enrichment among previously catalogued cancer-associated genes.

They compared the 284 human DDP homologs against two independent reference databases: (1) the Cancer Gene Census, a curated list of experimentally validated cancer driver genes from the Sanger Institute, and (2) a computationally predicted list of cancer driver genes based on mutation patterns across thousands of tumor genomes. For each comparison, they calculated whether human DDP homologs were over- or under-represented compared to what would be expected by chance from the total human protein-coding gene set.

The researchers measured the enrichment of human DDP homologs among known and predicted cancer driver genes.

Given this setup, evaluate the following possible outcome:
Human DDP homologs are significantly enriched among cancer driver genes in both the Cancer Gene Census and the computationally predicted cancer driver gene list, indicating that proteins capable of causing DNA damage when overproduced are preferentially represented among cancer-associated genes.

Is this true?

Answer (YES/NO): YES